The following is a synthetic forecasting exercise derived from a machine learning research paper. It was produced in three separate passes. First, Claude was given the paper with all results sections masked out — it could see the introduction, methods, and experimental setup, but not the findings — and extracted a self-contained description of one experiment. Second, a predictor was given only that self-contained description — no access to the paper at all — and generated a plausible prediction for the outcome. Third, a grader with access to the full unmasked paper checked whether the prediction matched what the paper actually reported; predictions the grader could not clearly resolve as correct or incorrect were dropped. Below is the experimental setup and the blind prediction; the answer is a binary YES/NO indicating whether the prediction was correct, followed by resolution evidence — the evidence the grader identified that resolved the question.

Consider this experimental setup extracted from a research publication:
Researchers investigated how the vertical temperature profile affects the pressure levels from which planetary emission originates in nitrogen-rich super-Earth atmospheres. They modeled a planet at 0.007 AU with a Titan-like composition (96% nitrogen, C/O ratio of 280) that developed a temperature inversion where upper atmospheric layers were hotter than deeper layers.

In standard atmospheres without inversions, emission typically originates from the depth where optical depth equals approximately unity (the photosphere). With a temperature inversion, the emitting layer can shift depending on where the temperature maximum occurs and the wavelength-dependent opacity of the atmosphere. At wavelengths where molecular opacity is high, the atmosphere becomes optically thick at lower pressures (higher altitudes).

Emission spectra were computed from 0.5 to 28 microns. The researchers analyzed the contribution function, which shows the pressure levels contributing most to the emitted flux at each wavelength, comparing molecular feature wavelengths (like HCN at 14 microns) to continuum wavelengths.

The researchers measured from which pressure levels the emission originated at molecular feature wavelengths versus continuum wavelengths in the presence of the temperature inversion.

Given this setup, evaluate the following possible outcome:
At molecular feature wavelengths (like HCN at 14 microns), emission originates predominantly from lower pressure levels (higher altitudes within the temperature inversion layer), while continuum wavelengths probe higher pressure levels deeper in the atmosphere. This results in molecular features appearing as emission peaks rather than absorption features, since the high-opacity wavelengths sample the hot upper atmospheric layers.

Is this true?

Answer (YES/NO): NO